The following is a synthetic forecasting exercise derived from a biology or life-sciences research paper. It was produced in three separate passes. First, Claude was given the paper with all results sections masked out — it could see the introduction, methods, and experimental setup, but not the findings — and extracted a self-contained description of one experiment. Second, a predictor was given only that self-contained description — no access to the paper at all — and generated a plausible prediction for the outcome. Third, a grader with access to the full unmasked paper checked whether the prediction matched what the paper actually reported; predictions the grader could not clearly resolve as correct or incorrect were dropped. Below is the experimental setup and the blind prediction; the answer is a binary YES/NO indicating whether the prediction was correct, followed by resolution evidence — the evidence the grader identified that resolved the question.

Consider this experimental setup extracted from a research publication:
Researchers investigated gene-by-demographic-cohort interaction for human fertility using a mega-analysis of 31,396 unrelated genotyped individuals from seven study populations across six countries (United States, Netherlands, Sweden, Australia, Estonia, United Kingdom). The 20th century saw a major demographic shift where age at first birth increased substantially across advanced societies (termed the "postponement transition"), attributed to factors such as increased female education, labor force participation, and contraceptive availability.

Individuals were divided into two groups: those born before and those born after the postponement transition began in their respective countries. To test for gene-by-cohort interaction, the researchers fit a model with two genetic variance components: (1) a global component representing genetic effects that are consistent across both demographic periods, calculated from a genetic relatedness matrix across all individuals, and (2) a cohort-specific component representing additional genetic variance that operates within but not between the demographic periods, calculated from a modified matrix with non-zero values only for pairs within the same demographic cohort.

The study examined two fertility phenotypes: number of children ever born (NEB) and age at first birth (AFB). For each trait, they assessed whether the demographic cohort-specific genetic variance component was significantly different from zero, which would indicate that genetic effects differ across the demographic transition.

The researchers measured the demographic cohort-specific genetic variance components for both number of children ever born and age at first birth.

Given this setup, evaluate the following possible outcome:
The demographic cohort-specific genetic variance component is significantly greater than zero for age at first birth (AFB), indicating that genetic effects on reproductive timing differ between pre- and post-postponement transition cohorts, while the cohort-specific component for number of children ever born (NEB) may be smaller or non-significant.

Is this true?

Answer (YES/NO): NO